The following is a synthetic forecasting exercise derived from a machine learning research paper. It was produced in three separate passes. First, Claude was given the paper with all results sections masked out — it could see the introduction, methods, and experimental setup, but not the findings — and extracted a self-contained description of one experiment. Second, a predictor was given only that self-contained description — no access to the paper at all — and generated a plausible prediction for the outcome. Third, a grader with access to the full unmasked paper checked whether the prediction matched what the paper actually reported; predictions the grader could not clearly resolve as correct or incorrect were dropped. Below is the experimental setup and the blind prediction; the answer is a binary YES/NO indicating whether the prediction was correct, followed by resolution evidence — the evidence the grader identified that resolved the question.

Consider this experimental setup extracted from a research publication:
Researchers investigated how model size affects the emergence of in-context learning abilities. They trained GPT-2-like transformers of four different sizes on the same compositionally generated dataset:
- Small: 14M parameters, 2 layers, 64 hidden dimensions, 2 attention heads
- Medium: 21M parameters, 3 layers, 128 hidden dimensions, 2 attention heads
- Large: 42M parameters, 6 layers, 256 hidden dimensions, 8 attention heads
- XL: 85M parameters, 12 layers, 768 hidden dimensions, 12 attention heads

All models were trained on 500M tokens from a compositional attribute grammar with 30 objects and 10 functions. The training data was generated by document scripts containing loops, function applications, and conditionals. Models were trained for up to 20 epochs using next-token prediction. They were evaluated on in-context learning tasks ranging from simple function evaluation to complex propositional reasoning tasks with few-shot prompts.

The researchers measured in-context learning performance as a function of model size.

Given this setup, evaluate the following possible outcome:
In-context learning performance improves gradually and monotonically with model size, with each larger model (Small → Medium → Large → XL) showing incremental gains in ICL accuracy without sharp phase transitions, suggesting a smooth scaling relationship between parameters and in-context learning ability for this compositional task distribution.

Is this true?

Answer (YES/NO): NO